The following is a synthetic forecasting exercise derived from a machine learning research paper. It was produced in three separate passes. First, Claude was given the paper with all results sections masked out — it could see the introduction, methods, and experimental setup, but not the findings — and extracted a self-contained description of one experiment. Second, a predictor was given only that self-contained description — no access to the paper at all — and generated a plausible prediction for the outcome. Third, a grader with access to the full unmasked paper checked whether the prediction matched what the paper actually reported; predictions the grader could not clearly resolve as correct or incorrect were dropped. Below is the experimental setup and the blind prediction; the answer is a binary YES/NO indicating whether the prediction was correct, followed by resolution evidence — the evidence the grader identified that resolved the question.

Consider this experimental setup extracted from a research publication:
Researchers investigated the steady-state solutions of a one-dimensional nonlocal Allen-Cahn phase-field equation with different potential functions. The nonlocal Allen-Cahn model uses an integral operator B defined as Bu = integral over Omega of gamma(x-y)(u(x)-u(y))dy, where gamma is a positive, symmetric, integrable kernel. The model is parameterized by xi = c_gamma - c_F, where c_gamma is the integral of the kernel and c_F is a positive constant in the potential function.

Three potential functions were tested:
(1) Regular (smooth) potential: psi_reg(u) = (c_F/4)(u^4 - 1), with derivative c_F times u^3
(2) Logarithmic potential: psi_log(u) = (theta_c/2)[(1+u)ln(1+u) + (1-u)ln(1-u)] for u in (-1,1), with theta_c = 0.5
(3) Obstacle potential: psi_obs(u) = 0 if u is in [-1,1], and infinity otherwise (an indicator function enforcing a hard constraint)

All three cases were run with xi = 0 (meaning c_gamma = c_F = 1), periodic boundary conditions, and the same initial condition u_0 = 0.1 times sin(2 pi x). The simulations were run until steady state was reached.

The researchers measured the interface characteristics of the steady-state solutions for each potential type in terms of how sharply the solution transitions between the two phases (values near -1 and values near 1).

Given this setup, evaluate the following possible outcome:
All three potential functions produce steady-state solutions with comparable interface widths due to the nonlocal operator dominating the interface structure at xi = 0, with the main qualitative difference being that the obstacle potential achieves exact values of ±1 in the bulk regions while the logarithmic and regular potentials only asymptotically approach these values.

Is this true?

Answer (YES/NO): NO